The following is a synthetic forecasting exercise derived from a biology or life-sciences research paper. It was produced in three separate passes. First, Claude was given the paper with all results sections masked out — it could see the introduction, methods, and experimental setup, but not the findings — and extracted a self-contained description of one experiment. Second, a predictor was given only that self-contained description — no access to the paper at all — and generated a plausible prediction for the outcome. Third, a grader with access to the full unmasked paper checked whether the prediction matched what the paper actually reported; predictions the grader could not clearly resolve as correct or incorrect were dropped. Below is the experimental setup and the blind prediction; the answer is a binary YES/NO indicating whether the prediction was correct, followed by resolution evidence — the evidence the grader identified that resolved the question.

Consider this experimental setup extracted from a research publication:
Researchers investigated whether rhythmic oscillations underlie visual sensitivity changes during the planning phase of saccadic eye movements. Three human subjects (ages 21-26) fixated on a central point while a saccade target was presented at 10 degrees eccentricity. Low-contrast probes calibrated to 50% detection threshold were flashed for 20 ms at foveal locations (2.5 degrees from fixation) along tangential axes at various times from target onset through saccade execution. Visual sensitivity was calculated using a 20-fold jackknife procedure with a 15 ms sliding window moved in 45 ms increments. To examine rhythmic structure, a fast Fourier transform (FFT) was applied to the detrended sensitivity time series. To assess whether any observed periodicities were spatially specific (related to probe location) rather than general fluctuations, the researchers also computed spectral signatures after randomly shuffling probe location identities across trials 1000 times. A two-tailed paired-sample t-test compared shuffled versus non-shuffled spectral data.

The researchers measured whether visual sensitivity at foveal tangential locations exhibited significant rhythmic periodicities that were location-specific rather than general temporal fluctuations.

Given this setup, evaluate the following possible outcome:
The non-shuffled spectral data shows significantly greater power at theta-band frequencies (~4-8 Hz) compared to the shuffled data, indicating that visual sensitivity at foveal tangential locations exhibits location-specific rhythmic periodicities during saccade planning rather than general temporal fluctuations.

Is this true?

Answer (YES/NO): NO